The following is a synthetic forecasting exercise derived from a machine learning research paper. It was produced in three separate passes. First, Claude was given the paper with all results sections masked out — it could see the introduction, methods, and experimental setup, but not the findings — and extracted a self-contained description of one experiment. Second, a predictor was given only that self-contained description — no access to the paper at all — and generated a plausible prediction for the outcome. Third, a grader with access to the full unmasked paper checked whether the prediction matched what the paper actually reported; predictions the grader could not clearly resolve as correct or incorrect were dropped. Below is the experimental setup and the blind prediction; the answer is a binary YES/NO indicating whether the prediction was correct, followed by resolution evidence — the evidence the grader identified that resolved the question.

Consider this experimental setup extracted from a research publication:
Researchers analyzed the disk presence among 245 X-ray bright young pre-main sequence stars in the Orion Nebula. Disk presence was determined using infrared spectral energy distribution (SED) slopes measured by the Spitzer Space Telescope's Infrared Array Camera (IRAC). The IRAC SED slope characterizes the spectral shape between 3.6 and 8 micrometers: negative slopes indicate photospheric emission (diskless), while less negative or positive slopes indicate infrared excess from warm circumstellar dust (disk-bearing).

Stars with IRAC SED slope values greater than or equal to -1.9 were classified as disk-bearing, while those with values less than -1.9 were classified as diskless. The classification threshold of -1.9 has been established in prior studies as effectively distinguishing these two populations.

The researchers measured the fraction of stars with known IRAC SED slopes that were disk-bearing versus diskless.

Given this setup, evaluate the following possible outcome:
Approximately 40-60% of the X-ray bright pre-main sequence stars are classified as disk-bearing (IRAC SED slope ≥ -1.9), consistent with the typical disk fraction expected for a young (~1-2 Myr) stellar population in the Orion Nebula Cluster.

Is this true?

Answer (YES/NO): YES